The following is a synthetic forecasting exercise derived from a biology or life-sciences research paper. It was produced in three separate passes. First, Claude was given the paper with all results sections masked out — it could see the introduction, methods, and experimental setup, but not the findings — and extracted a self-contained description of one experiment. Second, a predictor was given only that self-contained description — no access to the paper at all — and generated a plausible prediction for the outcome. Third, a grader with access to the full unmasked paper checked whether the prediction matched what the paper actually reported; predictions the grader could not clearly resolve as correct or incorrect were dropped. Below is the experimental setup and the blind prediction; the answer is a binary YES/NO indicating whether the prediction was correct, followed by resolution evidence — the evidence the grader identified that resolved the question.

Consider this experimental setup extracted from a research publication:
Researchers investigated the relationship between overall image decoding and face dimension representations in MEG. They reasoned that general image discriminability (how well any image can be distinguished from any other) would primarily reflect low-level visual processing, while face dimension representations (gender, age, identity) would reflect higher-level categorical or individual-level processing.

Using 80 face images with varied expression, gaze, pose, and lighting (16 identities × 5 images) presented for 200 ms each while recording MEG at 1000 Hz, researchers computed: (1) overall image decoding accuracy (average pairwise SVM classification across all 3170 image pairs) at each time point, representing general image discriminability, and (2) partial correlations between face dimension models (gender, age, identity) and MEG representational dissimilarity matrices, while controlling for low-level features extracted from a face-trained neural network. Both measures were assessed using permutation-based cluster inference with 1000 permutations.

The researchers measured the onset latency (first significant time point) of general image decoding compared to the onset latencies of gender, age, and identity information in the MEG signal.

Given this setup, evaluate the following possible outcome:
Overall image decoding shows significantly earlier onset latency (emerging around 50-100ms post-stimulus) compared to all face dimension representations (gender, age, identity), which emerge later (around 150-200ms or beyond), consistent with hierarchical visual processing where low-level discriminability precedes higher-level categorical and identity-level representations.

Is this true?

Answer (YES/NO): NO